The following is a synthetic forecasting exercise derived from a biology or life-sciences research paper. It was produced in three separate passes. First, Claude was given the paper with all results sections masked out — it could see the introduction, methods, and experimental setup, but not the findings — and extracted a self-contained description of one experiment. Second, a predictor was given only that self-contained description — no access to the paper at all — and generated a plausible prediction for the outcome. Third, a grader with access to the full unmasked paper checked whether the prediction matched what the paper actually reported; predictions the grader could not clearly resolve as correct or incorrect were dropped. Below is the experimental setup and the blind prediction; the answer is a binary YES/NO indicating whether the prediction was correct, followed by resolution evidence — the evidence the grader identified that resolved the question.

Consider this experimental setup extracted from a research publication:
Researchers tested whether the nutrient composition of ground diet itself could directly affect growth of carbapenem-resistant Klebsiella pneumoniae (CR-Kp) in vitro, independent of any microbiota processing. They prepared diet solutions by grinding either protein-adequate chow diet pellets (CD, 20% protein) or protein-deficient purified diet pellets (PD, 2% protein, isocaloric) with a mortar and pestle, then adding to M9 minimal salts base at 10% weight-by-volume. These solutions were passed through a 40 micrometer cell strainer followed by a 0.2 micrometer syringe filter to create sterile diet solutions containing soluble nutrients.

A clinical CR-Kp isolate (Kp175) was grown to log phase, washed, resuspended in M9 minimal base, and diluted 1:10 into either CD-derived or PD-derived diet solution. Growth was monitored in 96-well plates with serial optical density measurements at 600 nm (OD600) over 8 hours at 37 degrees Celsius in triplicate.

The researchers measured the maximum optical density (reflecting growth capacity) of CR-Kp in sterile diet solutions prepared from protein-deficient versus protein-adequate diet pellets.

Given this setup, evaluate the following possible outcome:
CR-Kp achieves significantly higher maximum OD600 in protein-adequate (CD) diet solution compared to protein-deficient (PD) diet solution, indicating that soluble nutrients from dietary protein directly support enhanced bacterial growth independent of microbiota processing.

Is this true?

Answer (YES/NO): YES